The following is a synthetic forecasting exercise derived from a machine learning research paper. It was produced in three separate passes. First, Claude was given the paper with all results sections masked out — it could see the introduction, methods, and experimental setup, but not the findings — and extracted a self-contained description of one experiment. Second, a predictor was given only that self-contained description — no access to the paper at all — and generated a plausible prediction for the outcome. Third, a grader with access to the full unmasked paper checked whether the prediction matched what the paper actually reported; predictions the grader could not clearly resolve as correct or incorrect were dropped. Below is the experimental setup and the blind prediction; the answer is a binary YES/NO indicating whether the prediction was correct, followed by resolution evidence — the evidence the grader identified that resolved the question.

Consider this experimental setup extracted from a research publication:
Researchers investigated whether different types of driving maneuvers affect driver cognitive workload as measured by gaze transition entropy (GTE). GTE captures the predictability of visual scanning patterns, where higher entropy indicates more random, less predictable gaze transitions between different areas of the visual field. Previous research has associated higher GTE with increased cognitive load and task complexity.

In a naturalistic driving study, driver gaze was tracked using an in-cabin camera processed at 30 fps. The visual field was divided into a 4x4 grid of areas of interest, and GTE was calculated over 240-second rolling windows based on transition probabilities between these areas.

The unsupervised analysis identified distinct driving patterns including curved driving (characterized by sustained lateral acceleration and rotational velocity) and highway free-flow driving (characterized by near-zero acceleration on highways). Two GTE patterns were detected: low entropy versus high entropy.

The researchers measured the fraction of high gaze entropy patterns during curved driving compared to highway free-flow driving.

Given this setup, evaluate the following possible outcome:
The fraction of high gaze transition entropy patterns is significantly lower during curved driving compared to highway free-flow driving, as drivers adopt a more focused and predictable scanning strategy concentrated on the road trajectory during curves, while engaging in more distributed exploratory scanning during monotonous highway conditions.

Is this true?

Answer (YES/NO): NO